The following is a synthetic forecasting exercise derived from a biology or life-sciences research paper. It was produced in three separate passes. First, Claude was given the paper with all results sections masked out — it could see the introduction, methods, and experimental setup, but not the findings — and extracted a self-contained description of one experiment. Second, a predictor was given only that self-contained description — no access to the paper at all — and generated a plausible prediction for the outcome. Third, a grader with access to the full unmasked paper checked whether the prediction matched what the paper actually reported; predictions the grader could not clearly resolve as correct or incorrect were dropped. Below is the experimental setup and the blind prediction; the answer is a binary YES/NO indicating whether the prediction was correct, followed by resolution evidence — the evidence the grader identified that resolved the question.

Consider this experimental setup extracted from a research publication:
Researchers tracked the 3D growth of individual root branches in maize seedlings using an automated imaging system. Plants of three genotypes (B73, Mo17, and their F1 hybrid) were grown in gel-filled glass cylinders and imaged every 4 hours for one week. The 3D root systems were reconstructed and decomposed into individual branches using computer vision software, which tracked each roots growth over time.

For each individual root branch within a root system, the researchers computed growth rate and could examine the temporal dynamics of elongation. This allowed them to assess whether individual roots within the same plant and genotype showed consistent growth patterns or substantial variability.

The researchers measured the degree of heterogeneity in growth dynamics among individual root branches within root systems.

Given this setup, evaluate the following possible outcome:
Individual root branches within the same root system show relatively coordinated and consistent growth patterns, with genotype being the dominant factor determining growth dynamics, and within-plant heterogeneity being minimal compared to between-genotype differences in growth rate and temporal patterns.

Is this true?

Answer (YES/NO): NO